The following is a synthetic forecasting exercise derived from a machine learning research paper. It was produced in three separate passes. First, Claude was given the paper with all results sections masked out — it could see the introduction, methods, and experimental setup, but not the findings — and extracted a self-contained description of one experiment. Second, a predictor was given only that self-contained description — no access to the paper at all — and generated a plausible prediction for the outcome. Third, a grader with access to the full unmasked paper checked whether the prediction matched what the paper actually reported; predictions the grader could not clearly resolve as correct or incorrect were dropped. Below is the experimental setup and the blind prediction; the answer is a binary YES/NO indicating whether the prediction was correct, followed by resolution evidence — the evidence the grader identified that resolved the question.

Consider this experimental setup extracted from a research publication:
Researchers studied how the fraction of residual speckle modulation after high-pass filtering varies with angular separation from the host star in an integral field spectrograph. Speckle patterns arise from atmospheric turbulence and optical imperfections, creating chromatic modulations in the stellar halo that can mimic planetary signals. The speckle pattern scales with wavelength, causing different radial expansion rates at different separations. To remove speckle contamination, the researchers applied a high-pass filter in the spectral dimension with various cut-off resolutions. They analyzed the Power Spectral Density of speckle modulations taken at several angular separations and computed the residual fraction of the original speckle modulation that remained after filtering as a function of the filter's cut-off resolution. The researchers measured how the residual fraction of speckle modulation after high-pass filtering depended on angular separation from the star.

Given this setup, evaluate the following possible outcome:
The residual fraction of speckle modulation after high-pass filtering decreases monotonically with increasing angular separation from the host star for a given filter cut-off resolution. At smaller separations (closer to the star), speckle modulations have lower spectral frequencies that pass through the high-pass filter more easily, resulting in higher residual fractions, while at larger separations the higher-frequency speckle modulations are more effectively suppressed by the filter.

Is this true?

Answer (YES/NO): NO